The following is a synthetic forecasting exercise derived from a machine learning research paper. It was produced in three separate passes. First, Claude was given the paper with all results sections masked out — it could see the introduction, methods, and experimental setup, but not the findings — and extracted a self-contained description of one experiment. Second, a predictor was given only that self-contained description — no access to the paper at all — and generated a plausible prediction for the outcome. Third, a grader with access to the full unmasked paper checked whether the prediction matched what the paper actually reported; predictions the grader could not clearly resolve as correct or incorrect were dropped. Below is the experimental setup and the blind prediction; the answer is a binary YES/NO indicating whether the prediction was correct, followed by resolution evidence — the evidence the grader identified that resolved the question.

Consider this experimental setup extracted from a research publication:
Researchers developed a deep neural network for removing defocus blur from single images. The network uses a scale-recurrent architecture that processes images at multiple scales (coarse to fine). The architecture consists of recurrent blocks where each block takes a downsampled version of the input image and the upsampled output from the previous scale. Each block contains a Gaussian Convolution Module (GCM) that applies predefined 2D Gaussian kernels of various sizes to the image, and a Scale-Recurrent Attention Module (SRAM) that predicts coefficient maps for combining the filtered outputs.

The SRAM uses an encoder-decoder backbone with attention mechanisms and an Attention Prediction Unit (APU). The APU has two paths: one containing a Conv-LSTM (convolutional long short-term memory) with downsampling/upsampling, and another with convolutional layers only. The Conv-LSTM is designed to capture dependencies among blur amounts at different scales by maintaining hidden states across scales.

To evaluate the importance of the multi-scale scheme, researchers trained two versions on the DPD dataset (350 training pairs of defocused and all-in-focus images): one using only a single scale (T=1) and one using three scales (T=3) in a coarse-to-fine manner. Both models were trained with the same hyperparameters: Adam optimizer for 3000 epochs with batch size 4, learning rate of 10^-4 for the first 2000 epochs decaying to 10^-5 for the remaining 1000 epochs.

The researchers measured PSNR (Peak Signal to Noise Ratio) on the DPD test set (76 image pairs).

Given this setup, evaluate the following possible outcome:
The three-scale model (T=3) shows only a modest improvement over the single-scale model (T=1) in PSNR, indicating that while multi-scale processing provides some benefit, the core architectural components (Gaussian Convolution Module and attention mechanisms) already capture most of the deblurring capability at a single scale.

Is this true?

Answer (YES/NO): NO